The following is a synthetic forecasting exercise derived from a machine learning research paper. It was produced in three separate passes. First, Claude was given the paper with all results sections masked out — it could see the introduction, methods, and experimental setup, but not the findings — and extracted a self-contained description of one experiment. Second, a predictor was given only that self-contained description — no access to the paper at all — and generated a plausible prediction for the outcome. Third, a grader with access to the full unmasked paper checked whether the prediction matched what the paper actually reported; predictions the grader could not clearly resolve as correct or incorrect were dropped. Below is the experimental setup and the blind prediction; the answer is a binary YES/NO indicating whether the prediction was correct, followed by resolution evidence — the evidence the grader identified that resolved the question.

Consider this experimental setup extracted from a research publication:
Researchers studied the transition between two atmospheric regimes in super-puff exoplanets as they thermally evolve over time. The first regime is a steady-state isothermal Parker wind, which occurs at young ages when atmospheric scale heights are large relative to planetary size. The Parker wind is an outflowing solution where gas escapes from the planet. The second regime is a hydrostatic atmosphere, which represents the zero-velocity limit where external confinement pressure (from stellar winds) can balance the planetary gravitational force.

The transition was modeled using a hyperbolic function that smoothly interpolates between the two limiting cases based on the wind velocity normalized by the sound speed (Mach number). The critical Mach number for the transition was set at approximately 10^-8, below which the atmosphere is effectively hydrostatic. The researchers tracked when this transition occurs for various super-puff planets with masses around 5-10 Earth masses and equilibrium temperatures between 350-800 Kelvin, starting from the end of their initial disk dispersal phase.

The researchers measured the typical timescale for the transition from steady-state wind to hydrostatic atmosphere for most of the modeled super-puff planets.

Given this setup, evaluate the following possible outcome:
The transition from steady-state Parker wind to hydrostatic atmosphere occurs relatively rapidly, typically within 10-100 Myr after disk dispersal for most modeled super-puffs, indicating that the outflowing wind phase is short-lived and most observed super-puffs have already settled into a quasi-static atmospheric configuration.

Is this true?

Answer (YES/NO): NO